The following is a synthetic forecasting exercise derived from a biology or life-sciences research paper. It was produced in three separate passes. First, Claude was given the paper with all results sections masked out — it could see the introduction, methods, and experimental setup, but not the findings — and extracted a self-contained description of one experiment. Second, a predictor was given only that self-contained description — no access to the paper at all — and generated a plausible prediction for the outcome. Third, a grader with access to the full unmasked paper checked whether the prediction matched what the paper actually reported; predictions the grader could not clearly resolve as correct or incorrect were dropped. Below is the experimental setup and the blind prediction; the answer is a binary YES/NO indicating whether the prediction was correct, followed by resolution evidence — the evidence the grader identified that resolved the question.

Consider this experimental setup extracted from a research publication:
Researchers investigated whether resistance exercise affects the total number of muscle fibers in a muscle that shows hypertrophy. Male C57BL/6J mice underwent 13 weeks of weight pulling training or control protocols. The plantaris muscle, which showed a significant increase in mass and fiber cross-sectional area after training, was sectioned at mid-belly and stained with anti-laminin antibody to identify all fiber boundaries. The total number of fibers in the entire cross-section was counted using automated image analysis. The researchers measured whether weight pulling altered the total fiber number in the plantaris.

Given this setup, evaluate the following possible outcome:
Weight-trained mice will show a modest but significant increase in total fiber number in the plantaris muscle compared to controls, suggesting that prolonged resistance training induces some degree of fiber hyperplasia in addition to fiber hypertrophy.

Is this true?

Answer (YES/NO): NO